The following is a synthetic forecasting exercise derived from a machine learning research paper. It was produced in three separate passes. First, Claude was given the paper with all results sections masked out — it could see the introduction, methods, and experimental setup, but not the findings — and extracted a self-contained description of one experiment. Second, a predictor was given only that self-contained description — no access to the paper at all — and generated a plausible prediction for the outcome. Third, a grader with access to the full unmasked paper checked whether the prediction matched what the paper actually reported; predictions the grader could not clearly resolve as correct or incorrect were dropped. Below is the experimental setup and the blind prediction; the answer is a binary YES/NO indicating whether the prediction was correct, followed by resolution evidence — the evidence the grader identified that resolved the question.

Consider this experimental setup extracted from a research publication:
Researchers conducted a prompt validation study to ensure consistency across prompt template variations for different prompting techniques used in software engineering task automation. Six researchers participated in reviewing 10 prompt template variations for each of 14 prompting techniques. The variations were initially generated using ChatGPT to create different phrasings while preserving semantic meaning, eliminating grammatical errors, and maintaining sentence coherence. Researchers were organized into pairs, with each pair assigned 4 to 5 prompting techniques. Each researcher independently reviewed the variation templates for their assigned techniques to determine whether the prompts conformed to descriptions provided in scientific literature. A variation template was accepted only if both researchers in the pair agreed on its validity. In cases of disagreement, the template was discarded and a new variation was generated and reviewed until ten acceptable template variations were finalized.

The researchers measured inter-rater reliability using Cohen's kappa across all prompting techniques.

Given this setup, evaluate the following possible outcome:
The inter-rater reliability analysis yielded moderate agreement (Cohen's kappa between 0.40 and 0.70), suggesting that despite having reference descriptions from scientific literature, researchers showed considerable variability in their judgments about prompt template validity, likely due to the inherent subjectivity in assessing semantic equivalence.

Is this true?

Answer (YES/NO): YES